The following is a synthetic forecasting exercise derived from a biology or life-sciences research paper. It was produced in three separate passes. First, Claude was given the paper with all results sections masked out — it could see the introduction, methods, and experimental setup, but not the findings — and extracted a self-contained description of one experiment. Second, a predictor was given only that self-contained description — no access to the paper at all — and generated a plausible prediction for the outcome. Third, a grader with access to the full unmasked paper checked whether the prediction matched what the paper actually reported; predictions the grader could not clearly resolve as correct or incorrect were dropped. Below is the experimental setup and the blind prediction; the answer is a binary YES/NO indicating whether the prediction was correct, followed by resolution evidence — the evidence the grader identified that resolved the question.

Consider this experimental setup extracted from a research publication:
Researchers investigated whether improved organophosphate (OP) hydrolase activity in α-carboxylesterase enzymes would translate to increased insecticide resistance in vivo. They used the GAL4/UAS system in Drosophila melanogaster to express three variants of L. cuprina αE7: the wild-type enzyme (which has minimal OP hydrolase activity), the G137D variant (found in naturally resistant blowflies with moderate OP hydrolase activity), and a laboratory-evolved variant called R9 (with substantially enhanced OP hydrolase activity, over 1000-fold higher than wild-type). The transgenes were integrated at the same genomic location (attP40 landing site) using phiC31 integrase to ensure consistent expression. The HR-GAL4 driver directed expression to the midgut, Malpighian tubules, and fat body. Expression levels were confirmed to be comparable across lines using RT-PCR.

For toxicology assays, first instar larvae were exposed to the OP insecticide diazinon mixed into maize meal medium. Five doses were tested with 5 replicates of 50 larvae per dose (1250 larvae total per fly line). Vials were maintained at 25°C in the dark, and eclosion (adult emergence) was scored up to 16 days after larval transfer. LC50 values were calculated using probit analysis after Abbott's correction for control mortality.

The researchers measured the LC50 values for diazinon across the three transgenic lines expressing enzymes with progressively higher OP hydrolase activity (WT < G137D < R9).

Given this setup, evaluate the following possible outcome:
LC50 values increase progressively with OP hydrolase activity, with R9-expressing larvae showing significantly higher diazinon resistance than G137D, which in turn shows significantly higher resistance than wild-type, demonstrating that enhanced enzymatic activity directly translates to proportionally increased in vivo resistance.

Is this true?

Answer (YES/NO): NO